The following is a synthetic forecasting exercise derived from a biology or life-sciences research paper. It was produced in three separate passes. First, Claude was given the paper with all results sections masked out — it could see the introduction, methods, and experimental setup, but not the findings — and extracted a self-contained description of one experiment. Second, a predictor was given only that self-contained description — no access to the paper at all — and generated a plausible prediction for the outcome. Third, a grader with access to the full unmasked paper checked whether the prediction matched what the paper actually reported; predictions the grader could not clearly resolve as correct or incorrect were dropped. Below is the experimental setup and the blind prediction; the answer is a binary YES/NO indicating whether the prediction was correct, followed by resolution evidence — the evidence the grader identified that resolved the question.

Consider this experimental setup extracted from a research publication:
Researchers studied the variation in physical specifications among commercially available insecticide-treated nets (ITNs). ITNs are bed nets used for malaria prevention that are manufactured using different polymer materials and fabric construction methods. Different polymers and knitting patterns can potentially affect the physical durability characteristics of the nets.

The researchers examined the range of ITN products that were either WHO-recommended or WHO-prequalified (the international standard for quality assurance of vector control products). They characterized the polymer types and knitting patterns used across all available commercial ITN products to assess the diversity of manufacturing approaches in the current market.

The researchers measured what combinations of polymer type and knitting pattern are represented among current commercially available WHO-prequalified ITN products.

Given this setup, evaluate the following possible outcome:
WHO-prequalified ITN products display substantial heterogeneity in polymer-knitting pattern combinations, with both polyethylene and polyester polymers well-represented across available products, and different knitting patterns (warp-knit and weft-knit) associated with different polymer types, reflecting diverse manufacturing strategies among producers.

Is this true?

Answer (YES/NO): NO